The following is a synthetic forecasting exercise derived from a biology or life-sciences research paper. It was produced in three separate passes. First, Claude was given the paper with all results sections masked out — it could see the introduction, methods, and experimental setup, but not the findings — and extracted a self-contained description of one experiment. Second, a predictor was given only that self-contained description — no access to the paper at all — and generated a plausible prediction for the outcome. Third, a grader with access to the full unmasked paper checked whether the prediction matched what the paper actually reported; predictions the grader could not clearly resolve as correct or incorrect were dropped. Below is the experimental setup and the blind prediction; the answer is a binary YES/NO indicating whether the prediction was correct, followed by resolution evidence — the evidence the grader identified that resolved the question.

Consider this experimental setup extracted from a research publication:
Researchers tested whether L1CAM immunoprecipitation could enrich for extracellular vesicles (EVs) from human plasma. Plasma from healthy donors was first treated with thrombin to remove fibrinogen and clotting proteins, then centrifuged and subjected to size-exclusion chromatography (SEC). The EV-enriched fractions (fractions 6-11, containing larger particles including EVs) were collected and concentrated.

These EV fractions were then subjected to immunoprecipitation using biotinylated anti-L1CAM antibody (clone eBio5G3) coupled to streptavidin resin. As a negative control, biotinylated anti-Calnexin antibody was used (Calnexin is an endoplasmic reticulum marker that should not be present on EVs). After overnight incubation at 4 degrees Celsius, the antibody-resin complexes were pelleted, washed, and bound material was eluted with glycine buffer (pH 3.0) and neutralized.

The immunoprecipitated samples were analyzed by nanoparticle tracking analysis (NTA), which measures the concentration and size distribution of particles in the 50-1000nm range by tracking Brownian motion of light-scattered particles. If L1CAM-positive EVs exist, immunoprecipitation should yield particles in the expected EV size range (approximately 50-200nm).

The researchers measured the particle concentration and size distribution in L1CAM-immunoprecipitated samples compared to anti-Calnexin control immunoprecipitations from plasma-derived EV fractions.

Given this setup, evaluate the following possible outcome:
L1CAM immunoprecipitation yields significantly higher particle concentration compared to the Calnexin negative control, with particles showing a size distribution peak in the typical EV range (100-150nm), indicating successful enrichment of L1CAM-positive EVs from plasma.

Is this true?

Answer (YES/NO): NO